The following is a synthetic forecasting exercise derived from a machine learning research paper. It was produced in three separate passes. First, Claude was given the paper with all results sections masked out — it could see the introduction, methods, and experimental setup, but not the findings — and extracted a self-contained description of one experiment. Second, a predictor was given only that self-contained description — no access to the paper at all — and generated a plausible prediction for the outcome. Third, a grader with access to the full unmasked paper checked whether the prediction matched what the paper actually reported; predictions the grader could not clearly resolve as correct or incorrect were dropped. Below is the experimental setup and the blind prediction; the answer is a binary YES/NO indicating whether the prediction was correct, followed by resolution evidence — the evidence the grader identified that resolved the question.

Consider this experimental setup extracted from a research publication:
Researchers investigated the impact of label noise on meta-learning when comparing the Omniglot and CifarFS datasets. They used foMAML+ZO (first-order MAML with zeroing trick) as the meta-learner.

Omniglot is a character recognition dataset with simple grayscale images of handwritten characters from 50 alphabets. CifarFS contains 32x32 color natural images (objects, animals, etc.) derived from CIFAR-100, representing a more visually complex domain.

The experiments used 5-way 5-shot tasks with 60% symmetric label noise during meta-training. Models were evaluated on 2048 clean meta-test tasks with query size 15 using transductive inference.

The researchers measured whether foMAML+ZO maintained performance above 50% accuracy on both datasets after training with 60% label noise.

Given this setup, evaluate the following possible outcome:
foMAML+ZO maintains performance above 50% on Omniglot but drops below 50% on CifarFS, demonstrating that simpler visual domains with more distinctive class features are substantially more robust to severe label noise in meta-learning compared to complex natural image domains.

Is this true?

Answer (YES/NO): YES